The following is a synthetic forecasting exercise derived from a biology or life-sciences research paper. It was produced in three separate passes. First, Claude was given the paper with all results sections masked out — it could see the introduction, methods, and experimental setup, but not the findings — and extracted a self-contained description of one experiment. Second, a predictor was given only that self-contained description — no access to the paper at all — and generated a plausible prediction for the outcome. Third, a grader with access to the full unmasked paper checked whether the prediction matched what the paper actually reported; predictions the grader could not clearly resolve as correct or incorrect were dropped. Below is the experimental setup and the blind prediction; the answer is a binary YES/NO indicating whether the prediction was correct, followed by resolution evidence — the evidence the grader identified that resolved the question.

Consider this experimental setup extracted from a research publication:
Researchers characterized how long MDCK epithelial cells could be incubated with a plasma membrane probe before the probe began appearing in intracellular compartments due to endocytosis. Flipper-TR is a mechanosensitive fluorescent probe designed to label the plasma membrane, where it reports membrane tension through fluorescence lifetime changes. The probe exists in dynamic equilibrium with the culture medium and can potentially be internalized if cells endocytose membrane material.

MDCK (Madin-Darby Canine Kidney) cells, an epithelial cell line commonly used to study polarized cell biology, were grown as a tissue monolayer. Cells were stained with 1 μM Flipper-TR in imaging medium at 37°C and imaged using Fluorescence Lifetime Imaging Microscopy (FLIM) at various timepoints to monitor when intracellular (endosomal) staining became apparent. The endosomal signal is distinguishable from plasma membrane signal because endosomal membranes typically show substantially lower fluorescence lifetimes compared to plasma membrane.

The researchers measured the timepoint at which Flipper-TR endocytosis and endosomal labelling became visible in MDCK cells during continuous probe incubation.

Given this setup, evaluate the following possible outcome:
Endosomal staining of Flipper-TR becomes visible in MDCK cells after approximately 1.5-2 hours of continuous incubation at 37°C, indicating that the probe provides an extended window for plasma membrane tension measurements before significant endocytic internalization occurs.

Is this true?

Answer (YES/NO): NO